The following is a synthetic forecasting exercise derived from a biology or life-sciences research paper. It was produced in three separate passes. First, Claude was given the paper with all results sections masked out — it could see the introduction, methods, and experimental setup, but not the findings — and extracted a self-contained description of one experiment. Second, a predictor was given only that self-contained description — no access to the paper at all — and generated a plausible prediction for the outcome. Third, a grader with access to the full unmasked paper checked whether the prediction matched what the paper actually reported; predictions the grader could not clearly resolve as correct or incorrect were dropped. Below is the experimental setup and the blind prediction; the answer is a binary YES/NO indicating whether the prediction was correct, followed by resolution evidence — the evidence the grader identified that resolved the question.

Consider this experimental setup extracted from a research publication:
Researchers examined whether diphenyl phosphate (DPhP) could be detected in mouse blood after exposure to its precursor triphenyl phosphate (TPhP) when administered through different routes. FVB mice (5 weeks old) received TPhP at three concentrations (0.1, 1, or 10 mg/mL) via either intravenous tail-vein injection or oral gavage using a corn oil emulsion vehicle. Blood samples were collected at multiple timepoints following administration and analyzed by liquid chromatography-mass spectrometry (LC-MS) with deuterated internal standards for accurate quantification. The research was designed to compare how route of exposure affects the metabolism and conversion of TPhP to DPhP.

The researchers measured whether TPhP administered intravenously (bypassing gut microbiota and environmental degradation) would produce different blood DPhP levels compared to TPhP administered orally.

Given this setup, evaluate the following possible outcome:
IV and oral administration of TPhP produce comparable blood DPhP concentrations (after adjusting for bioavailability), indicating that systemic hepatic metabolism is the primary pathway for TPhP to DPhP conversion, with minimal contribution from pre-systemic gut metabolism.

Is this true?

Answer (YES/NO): NO